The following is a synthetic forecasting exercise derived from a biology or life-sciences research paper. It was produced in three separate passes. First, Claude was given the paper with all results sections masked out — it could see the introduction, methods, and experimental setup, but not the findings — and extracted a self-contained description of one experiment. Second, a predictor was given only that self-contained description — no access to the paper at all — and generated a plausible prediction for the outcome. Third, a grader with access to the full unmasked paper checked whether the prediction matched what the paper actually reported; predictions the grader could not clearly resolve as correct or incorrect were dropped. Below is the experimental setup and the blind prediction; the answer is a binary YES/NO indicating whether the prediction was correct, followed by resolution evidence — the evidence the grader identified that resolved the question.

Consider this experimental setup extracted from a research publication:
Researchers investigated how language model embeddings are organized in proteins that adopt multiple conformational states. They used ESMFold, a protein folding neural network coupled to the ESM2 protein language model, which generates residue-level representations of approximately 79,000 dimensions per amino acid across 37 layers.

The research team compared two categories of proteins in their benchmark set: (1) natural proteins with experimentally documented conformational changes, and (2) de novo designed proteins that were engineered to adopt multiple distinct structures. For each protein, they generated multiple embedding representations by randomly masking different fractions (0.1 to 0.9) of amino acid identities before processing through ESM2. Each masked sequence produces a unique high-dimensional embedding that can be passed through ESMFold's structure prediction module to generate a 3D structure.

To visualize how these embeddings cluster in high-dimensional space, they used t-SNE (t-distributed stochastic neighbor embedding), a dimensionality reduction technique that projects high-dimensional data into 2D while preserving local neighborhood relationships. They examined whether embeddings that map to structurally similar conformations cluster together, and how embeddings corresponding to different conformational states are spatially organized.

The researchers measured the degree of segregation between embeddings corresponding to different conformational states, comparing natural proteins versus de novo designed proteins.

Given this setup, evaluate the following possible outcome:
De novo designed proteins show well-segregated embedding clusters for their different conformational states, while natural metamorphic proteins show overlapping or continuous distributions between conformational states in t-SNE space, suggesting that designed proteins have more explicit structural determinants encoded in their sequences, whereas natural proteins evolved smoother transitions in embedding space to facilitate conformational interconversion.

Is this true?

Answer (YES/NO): NO